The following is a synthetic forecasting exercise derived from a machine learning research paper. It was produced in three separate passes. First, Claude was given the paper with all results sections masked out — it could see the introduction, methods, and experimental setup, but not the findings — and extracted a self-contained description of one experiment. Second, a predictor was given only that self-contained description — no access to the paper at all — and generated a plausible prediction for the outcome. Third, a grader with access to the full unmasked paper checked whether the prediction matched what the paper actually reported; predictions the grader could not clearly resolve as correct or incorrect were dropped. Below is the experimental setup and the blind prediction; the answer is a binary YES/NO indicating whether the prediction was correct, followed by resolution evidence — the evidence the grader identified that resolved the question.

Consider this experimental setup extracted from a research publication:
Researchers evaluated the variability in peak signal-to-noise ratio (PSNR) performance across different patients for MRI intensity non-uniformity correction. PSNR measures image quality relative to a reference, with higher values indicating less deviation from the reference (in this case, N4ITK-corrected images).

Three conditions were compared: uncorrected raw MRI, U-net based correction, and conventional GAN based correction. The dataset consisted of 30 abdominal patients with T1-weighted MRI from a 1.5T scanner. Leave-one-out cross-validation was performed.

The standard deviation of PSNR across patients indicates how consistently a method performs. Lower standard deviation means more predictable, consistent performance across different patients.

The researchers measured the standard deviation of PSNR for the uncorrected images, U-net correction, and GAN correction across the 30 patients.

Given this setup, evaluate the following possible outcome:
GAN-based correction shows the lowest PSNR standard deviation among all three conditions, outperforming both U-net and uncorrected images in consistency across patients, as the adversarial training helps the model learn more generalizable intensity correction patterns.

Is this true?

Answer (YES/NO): YES